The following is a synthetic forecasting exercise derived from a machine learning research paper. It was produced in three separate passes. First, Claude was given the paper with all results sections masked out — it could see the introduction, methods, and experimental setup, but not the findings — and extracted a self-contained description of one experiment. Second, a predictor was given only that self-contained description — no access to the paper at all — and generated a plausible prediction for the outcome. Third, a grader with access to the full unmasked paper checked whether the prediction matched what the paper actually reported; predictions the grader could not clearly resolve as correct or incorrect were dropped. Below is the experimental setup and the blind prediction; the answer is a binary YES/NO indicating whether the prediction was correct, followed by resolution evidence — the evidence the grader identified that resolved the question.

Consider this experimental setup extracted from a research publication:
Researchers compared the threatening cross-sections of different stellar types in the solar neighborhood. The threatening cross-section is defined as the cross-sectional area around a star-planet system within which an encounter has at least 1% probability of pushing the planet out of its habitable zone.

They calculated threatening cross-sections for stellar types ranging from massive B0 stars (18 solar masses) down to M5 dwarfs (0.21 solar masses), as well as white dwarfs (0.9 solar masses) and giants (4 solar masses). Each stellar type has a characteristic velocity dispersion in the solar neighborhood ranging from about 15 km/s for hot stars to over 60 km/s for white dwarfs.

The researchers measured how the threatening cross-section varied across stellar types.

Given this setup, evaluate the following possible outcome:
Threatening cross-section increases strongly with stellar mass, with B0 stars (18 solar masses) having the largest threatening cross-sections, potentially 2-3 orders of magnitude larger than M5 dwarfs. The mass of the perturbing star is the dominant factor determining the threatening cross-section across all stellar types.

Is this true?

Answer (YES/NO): NO